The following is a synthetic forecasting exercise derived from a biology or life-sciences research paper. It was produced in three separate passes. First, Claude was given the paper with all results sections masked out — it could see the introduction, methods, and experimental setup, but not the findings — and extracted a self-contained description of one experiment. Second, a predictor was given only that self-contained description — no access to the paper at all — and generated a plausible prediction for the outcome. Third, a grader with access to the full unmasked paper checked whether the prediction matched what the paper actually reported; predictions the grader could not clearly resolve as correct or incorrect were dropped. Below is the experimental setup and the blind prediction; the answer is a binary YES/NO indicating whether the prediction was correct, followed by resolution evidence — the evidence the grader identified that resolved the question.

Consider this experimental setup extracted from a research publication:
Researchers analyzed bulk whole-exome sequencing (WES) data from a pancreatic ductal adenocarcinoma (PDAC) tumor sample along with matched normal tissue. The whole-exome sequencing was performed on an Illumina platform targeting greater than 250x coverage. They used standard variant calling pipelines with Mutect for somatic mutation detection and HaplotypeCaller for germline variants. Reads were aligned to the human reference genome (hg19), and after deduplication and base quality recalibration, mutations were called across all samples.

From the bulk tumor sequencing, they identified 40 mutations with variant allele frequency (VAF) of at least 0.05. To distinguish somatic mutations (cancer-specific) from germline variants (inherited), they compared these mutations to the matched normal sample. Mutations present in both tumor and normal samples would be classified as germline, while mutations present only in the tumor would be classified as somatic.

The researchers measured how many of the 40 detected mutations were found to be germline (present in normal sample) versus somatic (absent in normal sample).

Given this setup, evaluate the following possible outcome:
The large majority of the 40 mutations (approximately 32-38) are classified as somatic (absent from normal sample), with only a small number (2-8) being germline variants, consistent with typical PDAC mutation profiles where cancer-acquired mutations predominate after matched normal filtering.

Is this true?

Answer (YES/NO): NO